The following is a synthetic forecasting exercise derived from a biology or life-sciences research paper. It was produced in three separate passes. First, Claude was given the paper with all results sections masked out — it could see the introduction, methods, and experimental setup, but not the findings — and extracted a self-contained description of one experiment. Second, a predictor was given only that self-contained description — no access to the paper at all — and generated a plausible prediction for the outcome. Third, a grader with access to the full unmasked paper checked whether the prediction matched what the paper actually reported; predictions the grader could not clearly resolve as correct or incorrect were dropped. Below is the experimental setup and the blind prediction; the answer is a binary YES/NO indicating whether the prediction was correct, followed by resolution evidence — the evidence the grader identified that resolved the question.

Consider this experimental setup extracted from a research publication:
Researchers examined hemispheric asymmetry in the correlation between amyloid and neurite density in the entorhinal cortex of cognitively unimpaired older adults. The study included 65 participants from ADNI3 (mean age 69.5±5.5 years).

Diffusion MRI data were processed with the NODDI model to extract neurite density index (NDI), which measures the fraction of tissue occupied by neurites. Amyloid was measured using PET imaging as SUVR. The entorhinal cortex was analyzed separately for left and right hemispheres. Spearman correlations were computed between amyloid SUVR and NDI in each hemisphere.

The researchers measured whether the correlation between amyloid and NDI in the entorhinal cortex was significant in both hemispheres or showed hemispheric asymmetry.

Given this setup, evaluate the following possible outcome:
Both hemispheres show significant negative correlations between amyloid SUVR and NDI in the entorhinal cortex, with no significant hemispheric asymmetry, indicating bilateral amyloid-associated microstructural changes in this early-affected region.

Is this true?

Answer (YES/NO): NO